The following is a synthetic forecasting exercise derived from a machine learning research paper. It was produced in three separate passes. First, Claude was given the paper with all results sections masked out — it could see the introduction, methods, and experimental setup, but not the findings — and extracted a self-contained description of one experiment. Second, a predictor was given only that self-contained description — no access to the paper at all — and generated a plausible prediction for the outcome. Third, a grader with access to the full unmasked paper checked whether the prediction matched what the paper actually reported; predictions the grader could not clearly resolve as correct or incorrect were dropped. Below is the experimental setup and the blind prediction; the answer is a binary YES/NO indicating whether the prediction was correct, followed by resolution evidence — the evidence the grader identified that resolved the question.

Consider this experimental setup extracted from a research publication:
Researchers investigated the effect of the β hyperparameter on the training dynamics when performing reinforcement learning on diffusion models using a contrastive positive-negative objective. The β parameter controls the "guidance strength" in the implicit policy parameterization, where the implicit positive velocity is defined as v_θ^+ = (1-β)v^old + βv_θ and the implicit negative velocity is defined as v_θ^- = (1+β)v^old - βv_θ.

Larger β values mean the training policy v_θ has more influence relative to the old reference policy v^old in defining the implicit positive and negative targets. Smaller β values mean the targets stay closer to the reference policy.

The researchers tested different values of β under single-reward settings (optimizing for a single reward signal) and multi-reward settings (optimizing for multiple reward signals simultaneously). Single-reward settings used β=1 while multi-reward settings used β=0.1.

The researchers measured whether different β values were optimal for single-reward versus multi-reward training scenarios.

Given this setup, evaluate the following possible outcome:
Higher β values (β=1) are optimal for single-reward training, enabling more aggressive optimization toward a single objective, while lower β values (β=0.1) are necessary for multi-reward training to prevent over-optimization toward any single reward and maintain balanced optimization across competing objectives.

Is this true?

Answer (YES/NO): NO